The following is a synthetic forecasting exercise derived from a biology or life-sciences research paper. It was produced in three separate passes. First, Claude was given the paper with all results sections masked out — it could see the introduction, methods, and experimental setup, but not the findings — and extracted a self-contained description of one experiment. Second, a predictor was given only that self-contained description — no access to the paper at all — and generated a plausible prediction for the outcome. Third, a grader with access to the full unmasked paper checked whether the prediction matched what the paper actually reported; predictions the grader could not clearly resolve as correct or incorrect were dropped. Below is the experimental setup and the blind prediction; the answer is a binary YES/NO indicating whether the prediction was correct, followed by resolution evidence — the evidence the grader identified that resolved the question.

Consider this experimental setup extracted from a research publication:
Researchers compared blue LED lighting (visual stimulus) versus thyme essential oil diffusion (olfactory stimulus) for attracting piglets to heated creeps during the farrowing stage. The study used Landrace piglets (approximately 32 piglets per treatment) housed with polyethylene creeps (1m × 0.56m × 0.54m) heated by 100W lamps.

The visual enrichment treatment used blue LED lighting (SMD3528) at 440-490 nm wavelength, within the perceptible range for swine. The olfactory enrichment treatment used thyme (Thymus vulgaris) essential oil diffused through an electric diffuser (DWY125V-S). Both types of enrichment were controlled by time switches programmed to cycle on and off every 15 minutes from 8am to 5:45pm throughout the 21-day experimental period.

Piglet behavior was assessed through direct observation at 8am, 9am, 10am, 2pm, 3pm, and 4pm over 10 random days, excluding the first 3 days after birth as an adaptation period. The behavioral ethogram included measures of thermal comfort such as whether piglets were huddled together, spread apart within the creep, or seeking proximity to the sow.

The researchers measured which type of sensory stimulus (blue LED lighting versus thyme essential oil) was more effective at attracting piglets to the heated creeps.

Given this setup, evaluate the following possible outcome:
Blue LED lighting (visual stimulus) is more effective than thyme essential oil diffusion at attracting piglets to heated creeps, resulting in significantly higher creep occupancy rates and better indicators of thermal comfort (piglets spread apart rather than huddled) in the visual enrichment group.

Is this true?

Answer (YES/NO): NO